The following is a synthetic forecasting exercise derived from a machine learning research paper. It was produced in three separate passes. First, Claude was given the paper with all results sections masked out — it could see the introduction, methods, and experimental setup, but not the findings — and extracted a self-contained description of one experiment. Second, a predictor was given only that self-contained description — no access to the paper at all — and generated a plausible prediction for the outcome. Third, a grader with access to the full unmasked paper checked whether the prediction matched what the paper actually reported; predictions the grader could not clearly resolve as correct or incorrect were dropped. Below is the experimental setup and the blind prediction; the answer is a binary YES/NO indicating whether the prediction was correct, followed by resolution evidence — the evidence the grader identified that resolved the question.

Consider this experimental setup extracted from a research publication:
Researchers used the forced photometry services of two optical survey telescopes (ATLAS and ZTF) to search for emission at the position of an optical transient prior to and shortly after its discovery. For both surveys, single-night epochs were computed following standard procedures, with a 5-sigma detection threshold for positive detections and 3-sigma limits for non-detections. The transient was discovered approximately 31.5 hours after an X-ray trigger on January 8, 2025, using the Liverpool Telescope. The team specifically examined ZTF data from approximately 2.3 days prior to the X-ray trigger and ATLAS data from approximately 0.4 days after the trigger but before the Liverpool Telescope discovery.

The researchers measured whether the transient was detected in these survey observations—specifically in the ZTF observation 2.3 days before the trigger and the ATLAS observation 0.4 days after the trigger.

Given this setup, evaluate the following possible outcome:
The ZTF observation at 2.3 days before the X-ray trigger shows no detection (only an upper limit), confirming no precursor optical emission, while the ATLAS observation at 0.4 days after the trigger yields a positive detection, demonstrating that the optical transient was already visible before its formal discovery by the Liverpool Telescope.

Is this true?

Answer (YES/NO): NO